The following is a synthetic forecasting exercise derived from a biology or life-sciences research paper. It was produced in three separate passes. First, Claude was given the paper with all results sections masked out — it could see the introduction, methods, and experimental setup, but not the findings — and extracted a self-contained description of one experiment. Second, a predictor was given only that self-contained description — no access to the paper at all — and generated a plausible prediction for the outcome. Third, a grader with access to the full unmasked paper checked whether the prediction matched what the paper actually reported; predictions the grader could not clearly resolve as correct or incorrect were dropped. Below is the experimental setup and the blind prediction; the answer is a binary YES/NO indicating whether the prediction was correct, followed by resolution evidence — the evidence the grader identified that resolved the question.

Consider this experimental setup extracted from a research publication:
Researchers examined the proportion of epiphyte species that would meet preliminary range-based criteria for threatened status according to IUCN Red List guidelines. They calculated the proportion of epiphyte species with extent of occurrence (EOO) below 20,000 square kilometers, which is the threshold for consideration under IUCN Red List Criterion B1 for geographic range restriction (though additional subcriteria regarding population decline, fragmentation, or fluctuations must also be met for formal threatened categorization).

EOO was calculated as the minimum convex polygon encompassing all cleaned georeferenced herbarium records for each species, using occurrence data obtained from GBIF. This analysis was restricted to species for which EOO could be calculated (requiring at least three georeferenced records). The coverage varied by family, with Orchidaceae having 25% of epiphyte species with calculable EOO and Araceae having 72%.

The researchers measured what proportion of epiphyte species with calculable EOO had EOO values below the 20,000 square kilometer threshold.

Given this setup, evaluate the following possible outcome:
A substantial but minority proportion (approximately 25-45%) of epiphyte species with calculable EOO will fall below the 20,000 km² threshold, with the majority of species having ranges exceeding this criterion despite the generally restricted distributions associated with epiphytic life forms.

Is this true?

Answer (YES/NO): YES